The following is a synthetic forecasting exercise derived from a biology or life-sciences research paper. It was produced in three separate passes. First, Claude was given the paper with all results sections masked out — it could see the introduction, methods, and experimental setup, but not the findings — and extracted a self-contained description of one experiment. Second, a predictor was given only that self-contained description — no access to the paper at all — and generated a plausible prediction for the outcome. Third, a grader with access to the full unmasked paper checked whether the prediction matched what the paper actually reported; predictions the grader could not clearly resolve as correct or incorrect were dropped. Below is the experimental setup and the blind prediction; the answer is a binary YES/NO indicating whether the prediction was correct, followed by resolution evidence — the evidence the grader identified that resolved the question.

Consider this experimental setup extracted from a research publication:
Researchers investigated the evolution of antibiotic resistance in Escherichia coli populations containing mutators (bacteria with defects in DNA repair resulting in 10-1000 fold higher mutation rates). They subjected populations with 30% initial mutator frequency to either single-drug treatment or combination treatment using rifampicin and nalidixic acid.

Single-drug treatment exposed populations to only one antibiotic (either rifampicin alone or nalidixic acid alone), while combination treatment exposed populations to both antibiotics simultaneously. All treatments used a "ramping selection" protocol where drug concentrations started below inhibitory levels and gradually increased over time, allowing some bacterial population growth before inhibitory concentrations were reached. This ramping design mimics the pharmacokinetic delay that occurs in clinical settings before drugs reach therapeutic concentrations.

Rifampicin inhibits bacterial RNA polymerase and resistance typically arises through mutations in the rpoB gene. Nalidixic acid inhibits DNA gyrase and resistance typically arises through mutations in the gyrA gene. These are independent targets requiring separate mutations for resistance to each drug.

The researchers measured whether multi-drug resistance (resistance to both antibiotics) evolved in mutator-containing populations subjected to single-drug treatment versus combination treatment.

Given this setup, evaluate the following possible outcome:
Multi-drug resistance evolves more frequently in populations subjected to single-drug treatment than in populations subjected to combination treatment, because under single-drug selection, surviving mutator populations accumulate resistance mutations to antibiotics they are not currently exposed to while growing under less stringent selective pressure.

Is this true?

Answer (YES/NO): NO